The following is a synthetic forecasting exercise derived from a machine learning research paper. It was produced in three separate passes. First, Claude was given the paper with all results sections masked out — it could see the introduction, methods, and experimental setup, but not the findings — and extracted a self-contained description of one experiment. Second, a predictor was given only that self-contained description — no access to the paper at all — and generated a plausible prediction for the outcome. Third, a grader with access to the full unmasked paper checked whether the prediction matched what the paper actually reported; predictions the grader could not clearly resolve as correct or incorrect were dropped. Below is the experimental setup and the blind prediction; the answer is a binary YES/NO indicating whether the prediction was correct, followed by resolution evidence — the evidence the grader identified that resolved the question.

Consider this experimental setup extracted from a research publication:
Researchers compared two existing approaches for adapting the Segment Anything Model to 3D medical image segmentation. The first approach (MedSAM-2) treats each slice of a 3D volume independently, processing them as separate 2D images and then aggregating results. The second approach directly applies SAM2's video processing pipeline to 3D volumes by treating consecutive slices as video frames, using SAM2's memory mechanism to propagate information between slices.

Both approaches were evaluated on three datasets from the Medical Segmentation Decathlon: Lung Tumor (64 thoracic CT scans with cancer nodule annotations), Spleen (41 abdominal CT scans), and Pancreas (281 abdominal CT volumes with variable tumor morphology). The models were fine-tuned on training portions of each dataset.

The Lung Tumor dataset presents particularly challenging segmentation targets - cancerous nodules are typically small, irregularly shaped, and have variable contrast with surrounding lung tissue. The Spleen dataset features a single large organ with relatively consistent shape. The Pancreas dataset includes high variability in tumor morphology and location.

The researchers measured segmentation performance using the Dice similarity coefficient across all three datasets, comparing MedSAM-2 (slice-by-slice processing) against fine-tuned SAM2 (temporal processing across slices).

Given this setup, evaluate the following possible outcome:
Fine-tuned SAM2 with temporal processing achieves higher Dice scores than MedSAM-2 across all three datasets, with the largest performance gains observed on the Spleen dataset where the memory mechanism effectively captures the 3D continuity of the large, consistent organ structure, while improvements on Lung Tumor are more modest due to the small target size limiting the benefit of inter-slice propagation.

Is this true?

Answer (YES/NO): NO